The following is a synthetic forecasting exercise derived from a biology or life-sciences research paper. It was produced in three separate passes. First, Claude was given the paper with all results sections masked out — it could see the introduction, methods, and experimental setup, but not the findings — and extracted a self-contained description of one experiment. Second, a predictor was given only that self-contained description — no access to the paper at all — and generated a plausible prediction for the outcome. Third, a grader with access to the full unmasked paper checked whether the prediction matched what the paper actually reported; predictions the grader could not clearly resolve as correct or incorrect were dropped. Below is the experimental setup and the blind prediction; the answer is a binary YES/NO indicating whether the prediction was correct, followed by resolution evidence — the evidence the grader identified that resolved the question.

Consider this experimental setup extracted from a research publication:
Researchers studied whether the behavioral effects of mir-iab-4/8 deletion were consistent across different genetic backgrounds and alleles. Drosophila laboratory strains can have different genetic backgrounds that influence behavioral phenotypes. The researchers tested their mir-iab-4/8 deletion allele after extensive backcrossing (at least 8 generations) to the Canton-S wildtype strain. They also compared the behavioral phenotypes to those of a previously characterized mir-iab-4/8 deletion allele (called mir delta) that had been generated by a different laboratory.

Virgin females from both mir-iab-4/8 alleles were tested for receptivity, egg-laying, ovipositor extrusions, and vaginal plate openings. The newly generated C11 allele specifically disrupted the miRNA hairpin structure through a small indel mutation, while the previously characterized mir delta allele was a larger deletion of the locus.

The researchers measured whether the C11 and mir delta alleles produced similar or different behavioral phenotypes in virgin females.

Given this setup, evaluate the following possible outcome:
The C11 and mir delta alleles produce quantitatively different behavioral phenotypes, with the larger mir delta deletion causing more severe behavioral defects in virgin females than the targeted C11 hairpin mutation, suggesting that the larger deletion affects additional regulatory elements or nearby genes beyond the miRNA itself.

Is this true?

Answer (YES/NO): NO